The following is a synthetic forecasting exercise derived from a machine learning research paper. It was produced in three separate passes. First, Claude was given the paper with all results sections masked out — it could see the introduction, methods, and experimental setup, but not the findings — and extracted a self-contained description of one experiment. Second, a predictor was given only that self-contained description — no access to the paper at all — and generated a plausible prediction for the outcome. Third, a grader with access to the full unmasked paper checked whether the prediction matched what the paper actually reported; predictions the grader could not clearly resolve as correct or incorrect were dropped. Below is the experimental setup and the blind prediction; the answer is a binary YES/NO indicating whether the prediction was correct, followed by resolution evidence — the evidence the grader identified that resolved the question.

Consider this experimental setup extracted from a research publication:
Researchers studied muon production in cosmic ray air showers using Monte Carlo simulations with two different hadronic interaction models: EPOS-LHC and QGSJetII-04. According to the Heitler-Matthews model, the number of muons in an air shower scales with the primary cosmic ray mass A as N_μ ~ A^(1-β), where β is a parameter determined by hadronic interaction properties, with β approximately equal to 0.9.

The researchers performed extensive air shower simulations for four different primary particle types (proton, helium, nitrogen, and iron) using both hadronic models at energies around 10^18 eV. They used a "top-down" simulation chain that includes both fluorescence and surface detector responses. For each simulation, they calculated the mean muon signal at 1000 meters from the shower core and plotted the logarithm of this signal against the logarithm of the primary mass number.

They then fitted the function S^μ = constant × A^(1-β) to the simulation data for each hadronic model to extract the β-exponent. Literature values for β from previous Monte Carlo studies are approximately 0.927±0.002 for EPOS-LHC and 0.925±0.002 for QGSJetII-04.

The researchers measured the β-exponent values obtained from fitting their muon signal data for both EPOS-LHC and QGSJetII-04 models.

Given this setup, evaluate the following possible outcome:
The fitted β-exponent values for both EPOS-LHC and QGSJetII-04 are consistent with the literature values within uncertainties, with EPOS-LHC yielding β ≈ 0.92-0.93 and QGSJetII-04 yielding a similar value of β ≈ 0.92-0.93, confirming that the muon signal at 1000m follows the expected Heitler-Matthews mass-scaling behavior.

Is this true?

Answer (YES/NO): NO